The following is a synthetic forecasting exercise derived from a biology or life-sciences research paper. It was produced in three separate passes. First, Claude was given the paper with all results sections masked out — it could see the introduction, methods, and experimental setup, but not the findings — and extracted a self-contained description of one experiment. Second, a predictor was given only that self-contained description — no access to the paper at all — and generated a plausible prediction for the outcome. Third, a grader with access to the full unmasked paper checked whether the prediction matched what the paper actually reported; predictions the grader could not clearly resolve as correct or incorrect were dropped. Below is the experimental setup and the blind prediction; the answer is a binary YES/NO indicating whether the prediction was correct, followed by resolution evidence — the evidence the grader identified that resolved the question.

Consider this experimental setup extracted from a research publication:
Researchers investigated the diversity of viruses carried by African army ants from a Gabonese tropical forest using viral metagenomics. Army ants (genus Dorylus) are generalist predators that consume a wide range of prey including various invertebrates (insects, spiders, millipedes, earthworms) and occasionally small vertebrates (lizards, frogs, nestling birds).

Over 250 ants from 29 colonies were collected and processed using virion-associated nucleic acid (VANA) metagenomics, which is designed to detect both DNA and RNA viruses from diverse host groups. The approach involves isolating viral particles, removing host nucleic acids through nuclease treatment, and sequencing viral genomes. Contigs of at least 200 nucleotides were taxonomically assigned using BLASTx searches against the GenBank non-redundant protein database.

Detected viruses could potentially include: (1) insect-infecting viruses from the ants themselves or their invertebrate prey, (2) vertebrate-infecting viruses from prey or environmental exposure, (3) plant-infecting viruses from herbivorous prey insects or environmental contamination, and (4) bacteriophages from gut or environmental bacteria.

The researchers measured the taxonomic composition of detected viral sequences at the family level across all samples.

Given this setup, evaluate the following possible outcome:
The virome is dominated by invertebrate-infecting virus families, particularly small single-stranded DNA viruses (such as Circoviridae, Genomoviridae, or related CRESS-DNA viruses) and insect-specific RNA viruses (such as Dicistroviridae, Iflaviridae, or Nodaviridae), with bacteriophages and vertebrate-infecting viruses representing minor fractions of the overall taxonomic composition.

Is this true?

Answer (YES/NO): NO